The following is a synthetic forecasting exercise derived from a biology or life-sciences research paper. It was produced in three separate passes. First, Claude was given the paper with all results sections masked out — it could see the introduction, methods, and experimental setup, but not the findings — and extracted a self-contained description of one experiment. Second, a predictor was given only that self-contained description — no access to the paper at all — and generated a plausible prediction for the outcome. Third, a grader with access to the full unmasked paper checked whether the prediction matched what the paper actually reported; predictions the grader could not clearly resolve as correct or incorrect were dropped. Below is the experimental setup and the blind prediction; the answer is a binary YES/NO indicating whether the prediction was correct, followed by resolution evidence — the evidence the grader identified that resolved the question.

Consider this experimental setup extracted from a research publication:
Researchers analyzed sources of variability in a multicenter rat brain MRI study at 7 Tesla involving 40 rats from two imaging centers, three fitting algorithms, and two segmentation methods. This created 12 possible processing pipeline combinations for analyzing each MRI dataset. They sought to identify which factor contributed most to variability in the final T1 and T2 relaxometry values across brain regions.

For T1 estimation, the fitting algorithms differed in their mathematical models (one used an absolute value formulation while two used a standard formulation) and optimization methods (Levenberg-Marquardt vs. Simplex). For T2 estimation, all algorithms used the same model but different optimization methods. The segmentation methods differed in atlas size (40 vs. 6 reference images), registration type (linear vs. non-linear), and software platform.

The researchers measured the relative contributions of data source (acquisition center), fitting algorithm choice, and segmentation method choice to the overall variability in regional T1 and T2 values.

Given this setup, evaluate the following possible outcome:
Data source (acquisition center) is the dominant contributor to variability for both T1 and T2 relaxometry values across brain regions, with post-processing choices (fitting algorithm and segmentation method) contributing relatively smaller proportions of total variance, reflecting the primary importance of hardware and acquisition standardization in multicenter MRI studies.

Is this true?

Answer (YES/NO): YES